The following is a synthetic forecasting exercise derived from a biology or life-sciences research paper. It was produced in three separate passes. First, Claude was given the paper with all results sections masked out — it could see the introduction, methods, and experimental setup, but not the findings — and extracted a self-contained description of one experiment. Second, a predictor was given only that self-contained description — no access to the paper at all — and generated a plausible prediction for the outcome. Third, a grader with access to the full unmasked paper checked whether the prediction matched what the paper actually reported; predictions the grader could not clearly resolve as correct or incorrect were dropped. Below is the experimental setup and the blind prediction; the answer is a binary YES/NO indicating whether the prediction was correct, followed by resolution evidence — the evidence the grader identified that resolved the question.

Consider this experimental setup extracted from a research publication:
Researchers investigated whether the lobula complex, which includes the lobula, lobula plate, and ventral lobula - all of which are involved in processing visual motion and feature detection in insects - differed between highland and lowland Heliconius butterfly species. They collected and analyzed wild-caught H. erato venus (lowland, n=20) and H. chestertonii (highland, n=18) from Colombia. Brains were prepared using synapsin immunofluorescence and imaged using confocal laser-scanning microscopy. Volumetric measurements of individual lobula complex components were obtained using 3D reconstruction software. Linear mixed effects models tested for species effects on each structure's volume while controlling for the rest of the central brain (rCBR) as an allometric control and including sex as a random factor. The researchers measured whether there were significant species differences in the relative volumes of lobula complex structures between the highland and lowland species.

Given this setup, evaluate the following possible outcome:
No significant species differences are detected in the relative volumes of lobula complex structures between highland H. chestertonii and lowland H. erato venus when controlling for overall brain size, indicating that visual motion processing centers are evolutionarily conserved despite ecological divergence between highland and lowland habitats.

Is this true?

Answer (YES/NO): NO